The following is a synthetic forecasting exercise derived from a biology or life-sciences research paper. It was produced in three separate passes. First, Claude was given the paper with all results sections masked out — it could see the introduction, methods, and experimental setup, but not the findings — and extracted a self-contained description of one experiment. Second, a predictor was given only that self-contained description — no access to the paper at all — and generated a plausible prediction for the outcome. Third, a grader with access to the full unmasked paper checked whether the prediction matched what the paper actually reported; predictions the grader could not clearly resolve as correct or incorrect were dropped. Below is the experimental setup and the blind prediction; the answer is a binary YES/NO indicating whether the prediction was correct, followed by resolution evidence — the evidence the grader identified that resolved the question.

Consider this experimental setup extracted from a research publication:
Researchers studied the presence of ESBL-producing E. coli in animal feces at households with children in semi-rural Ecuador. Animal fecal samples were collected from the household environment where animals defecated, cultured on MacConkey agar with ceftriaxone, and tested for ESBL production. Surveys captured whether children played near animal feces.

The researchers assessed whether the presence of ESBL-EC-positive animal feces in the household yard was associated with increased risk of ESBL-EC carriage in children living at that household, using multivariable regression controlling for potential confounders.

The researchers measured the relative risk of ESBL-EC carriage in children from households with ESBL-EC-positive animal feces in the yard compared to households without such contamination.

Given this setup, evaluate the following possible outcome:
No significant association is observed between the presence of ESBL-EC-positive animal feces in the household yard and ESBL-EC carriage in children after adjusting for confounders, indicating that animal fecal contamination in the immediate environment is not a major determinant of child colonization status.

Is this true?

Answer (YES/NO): NO